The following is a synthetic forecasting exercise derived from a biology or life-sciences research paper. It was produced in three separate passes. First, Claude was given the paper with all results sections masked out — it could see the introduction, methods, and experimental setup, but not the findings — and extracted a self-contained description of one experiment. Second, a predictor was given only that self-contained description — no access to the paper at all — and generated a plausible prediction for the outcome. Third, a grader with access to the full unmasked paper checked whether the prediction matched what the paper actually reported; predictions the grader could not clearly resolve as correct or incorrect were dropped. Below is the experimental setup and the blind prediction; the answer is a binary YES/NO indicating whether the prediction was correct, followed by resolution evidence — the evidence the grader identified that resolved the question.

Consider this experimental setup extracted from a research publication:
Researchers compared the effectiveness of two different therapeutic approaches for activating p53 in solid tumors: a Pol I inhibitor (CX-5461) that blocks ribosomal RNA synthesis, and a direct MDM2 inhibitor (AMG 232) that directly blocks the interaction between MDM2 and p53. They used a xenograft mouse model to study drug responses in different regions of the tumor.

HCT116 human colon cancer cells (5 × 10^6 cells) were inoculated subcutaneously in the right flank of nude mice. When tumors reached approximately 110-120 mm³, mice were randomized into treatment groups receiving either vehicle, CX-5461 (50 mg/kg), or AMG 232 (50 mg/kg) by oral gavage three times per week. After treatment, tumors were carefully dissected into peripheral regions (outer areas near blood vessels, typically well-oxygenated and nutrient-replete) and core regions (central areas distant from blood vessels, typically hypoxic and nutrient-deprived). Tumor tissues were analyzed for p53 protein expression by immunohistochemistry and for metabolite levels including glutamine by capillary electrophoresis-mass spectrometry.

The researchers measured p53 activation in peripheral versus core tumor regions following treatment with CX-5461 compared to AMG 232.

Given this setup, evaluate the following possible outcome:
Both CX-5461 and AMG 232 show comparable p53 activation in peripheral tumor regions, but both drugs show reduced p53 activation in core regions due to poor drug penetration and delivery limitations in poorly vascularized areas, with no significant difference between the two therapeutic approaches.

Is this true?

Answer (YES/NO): NO